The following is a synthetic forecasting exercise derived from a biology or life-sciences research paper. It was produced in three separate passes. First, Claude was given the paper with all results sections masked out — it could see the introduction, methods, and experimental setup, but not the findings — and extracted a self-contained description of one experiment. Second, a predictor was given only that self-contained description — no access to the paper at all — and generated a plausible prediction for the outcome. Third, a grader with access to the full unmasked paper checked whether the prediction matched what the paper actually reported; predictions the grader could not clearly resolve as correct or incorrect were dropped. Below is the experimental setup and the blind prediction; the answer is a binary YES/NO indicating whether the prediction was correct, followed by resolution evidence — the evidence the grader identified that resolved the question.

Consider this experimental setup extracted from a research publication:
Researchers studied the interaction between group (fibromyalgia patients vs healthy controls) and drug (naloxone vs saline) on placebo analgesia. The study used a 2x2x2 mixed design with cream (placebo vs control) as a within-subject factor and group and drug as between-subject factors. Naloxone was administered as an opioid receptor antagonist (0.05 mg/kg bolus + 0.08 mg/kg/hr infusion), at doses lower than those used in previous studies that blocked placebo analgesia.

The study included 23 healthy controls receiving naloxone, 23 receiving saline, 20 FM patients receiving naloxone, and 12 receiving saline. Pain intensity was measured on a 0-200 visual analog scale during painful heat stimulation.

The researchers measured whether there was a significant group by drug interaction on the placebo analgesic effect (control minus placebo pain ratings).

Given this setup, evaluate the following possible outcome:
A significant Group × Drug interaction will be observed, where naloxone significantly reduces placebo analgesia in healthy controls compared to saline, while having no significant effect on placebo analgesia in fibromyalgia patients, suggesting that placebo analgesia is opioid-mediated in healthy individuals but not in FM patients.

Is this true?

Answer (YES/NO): NO